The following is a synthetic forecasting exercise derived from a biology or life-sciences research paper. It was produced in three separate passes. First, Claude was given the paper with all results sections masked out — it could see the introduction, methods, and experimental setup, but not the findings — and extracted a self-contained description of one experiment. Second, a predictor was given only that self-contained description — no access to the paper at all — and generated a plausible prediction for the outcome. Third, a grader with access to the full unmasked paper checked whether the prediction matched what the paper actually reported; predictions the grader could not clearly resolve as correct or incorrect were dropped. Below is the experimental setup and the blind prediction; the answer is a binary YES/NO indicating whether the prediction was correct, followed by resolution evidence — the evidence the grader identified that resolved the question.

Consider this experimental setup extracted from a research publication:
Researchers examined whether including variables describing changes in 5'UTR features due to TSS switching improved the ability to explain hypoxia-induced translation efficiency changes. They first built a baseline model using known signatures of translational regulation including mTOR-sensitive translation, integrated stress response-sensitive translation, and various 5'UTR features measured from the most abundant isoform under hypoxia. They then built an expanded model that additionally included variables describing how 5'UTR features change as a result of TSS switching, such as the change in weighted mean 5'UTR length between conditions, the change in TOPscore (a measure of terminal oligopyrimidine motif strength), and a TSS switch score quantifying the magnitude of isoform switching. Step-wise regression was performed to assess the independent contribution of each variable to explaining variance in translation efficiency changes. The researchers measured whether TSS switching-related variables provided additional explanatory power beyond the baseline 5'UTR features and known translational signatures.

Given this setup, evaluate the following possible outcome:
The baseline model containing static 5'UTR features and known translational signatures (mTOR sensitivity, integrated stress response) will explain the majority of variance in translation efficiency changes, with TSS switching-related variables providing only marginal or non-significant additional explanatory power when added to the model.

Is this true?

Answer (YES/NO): NO